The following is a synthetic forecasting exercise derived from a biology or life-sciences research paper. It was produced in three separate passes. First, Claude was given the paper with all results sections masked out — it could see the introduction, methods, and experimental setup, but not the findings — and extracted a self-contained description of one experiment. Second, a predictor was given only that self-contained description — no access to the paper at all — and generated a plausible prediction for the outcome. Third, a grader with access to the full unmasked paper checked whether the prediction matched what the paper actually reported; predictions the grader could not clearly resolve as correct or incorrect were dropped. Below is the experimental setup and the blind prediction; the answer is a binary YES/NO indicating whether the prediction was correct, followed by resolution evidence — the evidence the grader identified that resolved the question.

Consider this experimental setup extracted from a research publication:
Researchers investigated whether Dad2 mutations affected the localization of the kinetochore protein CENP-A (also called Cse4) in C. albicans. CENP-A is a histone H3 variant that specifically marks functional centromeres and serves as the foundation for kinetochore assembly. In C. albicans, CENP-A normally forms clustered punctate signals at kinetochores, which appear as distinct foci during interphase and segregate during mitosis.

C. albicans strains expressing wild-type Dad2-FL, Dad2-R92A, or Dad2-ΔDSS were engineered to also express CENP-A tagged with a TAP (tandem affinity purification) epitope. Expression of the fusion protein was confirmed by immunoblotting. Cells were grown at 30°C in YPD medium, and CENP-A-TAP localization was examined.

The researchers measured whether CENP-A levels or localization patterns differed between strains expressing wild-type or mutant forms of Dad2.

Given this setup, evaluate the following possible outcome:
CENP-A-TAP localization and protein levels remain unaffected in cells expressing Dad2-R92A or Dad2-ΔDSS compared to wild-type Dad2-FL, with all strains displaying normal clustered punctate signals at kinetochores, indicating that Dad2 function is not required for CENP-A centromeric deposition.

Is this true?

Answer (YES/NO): NO